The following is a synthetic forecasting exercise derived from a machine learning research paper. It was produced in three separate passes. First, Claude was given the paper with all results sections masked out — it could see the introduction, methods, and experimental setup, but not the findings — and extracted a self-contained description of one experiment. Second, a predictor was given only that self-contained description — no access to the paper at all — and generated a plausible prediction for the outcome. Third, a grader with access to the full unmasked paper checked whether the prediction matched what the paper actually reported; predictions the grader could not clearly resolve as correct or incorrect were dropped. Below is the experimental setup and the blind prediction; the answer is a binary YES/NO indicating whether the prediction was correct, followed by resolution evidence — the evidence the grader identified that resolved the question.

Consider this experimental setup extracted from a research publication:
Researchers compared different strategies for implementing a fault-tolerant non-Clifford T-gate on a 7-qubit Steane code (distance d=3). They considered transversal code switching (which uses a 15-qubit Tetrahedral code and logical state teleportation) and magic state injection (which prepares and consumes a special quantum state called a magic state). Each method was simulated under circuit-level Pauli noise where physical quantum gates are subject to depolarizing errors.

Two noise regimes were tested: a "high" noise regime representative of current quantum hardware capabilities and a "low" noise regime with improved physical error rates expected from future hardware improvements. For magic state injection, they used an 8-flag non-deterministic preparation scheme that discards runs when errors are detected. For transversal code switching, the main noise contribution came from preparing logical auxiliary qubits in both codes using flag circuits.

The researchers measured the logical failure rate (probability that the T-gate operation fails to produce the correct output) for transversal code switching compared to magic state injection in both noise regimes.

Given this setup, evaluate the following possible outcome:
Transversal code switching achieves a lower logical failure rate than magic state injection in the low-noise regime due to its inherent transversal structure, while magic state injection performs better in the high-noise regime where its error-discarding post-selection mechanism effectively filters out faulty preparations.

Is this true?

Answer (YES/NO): YES